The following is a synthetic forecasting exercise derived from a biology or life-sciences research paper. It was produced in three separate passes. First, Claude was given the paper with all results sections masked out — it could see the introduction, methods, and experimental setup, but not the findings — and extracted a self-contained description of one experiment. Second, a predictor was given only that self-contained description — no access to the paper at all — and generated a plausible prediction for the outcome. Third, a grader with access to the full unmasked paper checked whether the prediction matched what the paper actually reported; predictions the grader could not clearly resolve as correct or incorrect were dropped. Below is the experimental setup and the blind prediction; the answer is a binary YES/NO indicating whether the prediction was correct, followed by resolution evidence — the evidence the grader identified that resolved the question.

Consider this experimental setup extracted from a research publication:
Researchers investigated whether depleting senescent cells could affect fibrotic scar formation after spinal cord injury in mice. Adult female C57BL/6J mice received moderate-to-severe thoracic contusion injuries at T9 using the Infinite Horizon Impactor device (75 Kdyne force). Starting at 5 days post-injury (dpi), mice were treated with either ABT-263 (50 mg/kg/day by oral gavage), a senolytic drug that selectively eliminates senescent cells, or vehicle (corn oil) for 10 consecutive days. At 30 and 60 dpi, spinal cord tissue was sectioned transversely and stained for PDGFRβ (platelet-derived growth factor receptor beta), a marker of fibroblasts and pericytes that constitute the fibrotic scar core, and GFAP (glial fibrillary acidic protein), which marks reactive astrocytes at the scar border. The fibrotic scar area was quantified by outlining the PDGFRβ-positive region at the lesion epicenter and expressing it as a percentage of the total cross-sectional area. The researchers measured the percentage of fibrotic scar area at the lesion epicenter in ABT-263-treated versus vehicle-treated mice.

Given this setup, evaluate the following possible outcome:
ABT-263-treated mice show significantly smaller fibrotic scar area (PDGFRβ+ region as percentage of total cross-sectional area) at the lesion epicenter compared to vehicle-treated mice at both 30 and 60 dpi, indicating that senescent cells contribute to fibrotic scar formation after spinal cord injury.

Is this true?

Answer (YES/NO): NO